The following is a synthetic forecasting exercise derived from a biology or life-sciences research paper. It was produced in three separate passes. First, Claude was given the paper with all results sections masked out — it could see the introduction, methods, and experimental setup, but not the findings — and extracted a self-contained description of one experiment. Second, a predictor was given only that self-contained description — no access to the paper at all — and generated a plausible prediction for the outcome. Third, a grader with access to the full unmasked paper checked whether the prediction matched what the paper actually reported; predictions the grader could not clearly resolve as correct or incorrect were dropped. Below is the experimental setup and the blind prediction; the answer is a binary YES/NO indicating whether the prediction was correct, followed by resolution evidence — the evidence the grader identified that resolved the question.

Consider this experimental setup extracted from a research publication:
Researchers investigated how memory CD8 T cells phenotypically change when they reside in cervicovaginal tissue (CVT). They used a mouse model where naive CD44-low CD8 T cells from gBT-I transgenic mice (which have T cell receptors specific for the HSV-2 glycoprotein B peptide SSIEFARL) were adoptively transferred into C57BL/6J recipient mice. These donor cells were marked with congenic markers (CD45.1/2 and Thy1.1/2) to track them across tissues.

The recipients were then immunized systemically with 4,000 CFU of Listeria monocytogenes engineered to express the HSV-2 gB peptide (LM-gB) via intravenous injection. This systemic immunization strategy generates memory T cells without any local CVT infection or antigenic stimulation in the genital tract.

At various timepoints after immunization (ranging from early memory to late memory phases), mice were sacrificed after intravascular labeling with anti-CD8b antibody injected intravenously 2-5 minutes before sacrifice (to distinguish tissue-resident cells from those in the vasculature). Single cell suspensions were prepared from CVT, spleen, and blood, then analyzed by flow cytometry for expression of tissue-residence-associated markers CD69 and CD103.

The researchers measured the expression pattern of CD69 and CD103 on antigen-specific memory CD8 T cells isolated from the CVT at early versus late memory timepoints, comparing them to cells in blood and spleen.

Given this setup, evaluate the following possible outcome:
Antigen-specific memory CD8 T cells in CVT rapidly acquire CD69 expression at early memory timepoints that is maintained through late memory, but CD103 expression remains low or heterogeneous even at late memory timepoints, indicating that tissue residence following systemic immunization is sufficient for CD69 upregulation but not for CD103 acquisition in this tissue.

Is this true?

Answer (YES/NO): NO